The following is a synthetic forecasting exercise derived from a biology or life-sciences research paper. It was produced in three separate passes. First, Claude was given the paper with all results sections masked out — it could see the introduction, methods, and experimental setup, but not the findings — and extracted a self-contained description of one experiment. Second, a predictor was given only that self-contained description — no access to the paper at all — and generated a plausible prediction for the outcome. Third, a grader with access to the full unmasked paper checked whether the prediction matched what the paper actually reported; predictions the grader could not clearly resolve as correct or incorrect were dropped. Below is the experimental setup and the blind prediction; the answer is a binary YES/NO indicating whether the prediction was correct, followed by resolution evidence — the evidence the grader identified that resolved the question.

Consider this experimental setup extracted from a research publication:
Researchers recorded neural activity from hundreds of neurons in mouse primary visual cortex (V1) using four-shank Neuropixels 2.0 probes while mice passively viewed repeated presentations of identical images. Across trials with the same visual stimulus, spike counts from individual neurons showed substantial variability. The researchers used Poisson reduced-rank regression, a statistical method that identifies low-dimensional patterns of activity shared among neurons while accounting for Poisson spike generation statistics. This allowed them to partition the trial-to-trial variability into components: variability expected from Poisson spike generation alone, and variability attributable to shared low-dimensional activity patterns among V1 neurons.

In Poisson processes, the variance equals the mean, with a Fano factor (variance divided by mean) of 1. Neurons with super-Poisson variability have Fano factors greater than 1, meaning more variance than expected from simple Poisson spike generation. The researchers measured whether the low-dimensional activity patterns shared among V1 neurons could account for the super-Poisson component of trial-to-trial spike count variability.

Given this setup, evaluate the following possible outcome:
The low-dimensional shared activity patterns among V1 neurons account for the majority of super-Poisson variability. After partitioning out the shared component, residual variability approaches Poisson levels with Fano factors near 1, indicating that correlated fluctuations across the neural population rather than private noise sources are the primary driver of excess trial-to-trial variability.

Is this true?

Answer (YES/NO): YES